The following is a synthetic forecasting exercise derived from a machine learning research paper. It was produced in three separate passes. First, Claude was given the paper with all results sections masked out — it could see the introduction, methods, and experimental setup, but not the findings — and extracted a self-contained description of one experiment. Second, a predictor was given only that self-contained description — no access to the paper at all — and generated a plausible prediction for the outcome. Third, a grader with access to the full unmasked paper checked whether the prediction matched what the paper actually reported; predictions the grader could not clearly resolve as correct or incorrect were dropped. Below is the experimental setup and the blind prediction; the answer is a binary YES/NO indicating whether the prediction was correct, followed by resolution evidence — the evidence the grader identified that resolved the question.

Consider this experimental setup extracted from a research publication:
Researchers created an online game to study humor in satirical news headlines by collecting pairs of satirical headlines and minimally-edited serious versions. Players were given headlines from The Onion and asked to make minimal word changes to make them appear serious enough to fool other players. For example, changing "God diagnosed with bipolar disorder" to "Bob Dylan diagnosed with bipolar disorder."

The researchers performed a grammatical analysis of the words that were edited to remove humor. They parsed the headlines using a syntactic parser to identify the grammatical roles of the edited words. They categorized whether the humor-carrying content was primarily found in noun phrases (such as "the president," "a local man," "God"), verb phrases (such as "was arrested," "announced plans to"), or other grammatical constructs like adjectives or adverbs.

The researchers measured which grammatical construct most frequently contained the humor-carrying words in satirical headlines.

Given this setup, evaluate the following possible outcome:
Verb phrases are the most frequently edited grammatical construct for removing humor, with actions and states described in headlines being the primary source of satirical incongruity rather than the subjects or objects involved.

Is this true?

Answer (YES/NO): NO